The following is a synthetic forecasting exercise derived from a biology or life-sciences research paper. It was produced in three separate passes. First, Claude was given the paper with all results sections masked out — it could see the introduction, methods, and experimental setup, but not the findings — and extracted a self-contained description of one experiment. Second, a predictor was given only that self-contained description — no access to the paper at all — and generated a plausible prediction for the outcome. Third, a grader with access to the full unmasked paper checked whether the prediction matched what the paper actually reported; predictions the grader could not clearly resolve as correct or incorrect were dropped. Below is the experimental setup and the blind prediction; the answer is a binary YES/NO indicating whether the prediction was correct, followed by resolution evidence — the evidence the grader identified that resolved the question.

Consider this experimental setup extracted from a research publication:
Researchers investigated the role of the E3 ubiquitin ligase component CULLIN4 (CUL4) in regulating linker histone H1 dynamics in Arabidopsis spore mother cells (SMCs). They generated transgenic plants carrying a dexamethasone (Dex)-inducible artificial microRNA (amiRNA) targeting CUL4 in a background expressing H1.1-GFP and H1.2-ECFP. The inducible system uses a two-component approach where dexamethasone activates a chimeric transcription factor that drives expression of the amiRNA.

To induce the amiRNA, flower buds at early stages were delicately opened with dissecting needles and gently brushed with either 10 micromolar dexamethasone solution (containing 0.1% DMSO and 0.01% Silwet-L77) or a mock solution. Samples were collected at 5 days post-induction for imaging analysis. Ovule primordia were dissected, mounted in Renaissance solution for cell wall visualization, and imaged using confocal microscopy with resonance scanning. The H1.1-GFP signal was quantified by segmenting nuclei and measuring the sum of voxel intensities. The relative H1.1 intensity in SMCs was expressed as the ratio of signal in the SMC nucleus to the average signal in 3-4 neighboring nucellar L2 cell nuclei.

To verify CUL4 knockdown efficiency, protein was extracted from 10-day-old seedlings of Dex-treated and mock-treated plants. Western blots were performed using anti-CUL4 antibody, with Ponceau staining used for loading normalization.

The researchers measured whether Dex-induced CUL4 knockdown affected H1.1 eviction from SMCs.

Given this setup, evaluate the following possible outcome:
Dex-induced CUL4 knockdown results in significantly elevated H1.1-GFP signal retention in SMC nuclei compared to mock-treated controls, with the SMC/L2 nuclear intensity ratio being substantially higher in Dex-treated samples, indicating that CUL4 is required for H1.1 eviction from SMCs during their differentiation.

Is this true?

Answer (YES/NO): YES